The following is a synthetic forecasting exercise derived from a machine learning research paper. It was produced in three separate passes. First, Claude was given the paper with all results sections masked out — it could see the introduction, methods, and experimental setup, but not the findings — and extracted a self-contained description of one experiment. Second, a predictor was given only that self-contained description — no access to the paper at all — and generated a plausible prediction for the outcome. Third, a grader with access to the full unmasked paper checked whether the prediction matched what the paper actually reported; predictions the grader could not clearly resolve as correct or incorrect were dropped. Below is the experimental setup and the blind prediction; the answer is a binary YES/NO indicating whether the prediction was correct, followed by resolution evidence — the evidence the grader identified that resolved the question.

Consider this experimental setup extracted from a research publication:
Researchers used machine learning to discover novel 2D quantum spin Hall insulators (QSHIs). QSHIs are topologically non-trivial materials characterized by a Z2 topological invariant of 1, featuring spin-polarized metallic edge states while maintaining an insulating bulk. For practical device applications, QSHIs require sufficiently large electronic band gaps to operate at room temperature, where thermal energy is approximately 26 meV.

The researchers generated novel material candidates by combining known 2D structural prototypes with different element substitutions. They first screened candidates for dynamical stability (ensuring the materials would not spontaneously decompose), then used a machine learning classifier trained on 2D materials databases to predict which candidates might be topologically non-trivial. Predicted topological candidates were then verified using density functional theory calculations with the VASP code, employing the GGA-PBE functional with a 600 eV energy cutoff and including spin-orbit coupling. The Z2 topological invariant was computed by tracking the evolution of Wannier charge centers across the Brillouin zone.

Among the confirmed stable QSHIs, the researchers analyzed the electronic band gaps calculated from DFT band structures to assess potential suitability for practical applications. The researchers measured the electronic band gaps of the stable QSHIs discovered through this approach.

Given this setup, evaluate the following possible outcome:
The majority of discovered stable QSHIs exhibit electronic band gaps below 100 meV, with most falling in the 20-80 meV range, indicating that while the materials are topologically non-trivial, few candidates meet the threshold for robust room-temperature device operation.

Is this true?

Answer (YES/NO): NO